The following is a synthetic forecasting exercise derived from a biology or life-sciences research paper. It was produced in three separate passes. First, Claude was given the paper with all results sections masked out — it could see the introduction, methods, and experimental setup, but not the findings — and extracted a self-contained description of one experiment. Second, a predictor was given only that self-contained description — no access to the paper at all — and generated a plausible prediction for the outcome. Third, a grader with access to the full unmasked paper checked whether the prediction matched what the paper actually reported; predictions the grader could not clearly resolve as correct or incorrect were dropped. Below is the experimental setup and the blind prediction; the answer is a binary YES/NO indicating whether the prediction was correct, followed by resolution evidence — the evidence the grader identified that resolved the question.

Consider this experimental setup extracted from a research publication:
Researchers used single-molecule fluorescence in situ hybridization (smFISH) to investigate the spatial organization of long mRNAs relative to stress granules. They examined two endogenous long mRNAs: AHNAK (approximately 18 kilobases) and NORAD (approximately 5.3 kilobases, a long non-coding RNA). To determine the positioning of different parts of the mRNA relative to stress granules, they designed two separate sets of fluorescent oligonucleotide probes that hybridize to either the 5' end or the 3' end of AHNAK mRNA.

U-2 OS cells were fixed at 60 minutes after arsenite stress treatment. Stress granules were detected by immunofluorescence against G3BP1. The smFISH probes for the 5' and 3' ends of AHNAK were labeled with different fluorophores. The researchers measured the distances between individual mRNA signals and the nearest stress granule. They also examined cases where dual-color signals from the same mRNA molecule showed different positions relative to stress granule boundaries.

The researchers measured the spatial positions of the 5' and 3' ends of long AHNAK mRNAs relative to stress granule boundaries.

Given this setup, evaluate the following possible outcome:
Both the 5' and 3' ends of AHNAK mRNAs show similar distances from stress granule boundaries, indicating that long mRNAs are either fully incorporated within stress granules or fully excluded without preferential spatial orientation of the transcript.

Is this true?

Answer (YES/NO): NO